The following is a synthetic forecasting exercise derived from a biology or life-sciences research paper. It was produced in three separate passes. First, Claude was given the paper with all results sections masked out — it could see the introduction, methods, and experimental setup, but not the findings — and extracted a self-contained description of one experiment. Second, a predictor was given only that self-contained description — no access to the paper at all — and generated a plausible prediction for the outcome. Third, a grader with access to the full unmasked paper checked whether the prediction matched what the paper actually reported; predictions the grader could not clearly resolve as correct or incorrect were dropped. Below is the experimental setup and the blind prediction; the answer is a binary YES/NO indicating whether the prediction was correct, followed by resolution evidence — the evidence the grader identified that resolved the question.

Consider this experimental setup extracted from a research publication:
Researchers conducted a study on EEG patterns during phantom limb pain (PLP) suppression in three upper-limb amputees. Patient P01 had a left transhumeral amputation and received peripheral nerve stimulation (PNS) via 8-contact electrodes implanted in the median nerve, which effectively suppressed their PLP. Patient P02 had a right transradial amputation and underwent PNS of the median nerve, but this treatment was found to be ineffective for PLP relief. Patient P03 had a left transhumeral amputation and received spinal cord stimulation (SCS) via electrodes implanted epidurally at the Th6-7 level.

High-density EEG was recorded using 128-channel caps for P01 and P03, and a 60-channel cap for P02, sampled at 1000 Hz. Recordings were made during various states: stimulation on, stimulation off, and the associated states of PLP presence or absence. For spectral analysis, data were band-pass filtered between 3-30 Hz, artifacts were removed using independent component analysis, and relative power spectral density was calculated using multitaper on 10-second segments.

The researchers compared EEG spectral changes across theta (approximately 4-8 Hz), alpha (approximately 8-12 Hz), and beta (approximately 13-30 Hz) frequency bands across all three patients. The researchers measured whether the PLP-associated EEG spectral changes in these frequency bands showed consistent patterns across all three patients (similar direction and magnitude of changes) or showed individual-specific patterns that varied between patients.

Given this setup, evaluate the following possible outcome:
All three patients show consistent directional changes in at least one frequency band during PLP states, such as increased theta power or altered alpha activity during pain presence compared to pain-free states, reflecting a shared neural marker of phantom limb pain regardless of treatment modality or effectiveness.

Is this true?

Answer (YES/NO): NO